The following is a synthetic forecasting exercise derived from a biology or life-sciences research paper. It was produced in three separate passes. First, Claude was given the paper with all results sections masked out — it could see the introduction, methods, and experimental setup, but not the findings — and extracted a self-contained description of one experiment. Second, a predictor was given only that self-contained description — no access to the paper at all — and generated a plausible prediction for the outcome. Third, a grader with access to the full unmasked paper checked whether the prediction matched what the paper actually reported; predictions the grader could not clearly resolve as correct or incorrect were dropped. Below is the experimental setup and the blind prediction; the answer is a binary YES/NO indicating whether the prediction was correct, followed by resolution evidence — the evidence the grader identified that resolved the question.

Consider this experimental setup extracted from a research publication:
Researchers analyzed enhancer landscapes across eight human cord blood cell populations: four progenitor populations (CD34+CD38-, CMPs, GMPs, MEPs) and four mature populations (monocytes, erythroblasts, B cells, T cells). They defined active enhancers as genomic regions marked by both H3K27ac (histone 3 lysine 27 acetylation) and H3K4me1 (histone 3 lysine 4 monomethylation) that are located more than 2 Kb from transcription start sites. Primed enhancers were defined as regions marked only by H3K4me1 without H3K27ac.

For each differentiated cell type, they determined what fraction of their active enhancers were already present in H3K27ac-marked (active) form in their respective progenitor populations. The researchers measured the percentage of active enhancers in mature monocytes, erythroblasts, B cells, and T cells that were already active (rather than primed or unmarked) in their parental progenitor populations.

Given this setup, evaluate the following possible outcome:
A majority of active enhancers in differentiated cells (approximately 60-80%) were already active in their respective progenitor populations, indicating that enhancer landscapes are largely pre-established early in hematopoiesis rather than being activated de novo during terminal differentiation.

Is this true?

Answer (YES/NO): YES